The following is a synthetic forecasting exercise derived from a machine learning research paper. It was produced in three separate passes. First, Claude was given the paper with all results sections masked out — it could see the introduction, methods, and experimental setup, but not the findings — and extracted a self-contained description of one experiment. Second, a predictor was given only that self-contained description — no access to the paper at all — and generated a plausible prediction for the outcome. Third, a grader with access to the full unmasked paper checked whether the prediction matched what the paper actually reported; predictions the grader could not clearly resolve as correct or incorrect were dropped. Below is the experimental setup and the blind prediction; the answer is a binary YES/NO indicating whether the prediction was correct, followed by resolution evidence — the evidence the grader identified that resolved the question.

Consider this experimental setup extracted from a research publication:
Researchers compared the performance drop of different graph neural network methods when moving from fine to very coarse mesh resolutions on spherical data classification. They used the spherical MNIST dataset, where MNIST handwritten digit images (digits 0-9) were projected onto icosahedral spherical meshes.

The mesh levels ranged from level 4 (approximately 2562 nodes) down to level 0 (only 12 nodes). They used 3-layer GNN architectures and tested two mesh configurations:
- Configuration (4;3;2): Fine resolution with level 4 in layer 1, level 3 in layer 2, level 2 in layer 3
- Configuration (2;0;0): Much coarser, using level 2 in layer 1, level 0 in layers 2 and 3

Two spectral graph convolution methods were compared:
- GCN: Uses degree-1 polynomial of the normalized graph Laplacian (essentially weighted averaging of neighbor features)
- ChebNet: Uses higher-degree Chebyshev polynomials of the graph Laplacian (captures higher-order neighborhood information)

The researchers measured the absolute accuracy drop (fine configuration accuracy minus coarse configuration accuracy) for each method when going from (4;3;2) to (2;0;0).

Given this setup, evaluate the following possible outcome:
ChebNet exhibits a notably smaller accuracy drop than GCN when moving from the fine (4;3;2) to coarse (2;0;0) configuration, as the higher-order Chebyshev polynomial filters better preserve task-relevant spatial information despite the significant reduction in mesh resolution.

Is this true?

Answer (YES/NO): YES